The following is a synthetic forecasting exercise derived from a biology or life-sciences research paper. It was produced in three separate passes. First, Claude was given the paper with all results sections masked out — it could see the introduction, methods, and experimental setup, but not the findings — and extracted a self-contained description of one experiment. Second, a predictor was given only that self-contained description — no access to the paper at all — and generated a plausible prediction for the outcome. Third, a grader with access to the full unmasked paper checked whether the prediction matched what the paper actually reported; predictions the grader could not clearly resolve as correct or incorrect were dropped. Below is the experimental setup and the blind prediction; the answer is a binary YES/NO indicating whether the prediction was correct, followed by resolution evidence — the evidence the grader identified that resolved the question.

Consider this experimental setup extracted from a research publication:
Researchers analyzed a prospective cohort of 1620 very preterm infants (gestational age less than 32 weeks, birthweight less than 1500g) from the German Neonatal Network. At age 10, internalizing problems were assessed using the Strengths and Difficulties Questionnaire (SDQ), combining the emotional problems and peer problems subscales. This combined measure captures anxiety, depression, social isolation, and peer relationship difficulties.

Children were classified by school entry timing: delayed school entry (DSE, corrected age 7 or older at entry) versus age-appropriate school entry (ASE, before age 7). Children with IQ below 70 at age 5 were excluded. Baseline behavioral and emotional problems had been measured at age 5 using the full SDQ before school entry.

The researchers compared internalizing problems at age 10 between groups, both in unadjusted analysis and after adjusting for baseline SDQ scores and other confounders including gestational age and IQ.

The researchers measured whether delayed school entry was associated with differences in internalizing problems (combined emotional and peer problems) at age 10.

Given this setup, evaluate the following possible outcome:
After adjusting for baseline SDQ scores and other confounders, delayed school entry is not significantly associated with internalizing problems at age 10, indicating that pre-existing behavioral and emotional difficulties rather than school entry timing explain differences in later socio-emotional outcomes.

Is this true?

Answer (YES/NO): YES